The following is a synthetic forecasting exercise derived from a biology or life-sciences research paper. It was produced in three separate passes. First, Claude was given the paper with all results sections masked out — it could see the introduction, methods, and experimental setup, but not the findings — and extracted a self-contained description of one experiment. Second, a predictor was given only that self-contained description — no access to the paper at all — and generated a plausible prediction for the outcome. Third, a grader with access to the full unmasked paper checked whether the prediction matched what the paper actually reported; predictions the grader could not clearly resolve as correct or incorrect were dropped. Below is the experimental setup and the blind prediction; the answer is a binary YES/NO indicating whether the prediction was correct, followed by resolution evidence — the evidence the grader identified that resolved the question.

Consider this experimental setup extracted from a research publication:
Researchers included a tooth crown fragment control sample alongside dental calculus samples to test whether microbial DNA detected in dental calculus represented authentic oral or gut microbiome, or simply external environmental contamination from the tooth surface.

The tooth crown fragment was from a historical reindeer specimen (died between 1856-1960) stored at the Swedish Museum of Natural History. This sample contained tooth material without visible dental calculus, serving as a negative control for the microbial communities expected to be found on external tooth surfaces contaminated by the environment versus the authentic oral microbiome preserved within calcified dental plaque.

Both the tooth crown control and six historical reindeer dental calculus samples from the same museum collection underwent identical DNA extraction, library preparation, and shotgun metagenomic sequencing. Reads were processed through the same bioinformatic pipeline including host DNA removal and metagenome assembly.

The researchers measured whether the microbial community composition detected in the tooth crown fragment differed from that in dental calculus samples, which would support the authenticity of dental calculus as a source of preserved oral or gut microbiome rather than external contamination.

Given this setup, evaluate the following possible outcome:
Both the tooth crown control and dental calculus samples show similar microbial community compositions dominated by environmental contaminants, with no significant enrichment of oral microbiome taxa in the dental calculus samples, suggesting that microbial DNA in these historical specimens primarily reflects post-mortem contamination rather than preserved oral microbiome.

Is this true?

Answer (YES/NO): NO